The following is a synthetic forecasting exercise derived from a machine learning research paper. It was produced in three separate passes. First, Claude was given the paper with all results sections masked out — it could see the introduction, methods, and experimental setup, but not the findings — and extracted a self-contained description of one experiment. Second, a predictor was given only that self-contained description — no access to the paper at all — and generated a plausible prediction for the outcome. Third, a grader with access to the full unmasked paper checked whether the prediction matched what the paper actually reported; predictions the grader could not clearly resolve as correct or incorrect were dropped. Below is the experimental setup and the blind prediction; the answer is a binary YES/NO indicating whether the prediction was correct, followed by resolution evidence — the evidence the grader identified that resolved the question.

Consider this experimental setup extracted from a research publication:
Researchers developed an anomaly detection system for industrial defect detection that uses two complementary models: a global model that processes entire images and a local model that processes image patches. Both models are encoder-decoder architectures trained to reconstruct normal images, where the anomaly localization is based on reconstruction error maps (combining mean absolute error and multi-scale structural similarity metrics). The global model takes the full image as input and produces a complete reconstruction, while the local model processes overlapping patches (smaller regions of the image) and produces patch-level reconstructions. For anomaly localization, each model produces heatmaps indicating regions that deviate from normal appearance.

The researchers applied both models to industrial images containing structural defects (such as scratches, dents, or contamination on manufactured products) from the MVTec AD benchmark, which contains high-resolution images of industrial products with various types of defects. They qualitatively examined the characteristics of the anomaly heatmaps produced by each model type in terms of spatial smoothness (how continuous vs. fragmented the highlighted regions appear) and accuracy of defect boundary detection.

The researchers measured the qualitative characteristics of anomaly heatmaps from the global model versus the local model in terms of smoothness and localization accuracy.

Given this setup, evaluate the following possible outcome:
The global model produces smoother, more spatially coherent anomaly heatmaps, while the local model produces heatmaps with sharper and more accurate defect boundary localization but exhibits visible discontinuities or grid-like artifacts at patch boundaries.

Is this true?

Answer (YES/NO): NO